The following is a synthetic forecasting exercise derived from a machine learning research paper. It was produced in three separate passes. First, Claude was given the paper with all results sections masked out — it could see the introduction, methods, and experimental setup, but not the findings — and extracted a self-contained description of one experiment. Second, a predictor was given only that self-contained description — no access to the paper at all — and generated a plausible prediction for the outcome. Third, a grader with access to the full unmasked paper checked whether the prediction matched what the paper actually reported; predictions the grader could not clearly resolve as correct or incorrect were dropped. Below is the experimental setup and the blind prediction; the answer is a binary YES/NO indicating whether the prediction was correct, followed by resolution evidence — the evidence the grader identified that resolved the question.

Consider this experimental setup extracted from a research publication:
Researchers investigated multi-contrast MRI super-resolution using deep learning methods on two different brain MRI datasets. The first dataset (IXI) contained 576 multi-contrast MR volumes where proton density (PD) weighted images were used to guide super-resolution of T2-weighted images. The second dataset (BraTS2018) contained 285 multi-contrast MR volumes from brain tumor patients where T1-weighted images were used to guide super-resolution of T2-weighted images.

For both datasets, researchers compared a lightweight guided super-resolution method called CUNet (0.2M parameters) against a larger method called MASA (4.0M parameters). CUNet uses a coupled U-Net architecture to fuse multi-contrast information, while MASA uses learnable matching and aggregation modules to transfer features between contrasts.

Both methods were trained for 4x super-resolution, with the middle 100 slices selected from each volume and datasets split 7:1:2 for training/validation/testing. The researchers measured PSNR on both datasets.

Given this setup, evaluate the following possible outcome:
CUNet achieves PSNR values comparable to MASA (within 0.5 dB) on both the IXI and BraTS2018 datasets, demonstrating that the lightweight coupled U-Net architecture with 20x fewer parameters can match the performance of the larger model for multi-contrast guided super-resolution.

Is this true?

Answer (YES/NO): NO